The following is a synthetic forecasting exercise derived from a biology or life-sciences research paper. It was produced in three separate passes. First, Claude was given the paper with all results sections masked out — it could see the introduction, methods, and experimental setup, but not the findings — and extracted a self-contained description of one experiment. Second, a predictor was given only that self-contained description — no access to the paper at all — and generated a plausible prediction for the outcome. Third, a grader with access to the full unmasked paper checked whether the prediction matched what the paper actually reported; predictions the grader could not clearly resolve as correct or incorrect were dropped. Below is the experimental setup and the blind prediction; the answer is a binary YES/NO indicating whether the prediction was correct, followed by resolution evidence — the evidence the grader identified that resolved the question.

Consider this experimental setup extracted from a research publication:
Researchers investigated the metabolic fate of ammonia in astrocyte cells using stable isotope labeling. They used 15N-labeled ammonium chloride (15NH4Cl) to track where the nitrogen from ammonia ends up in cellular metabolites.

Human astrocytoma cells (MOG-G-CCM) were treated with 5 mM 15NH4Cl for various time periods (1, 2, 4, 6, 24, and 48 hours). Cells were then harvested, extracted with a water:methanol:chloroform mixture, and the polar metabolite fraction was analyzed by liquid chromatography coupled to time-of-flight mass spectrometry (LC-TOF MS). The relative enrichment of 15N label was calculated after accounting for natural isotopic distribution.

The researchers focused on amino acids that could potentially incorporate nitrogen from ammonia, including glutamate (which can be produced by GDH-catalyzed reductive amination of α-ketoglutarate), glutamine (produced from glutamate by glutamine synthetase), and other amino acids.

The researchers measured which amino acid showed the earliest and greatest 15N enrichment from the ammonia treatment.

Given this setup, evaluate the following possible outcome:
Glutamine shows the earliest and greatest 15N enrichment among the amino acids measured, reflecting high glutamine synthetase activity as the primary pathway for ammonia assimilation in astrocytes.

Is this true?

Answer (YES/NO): NO